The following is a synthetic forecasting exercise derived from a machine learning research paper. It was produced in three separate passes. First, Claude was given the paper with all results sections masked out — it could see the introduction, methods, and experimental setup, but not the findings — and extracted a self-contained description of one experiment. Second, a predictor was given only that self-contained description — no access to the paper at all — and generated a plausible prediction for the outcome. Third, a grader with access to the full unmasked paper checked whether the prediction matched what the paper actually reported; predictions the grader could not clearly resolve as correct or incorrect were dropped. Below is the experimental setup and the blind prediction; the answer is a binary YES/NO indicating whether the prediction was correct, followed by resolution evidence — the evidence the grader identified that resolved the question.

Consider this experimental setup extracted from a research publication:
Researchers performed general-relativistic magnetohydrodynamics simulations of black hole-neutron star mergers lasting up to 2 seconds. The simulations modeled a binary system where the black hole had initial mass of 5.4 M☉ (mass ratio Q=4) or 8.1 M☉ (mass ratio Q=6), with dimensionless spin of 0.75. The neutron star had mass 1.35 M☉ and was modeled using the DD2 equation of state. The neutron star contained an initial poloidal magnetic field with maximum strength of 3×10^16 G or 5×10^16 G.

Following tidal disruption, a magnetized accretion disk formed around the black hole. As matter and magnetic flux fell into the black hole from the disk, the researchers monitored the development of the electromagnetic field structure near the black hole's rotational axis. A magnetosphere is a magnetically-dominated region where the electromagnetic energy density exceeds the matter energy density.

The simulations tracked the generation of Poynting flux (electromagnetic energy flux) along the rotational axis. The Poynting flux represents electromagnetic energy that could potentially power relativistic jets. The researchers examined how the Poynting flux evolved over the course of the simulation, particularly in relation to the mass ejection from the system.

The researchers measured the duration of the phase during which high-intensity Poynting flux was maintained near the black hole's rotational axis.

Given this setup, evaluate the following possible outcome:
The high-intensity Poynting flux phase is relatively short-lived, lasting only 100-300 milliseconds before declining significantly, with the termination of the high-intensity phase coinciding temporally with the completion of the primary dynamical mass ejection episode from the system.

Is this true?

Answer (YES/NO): NO